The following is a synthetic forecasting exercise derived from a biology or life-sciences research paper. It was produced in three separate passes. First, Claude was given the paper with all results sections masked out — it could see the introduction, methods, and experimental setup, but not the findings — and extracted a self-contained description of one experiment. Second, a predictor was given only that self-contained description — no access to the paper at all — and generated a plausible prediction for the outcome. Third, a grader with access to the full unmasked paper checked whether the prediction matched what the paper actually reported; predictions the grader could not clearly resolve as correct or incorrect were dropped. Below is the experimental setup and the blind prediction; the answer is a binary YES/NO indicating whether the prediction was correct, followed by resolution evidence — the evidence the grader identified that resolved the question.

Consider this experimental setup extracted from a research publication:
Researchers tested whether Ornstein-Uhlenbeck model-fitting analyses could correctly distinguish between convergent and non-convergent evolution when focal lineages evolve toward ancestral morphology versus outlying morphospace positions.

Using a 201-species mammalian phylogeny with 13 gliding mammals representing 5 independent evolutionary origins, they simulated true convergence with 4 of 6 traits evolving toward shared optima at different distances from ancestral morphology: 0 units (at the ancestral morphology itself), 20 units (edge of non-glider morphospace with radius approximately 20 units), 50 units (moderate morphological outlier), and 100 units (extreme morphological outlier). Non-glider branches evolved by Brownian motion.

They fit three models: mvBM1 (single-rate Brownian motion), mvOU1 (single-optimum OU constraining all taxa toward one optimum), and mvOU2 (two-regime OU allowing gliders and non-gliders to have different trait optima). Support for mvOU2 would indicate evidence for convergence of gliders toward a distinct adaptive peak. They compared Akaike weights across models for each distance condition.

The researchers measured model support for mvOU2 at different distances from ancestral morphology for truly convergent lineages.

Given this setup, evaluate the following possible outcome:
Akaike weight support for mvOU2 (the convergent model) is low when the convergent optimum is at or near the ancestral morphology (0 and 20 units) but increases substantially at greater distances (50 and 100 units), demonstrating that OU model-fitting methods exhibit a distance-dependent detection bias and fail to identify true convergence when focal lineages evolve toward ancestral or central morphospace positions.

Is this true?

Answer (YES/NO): YES